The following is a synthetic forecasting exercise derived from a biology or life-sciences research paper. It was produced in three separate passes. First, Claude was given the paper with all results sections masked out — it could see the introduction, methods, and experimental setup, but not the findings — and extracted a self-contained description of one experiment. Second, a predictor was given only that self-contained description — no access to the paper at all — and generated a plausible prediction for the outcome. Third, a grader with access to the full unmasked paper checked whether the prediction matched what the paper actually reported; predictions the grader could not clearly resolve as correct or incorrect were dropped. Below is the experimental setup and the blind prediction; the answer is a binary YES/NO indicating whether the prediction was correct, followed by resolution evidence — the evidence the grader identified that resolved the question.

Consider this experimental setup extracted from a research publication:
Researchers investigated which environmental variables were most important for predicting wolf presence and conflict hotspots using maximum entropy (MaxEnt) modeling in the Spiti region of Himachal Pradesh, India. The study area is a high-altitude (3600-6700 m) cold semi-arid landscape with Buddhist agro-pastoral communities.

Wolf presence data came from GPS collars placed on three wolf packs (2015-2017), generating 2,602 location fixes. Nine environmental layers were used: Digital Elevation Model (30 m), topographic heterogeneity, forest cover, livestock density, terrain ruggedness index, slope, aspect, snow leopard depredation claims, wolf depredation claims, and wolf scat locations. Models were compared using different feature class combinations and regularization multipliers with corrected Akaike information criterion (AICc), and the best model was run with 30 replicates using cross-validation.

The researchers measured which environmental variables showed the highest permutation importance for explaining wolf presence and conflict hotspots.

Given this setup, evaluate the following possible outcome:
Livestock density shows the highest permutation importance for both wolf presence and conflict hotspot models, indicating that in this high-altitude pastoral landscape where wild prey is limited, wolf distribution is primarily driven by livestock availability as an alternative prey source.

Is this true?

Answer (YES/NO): NO